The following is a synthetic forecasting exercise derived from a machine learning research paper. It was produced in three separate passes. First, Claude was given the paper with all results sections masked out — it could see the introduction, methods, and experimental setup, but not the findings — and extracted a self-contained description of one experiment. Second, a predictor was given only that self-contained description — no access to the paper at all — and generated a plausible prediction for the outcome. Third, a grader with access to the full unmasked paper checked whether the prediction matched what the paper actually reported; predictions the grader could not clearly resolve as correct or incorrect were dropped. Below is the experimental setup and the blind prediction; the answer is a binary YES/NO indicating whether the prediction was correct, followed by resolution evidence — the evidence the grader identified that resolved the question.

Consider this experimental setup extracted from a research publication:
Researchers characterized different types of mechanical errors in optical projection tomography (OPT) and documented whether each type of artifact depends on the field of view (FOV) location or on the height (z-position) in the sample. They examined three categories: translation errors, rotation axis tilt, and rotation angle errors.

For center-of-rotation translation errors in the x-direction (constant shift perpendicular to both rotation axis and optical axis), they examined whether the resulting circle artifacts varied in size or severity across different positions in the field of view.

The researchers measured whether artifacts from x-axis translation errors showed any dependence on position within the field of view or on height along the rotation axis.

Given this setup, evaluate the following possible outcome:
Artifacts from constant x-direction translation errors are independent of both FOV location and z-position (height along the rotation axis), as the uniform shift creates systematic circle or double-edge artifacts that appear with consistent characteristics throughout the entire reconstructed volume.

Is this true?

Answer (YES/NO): YES